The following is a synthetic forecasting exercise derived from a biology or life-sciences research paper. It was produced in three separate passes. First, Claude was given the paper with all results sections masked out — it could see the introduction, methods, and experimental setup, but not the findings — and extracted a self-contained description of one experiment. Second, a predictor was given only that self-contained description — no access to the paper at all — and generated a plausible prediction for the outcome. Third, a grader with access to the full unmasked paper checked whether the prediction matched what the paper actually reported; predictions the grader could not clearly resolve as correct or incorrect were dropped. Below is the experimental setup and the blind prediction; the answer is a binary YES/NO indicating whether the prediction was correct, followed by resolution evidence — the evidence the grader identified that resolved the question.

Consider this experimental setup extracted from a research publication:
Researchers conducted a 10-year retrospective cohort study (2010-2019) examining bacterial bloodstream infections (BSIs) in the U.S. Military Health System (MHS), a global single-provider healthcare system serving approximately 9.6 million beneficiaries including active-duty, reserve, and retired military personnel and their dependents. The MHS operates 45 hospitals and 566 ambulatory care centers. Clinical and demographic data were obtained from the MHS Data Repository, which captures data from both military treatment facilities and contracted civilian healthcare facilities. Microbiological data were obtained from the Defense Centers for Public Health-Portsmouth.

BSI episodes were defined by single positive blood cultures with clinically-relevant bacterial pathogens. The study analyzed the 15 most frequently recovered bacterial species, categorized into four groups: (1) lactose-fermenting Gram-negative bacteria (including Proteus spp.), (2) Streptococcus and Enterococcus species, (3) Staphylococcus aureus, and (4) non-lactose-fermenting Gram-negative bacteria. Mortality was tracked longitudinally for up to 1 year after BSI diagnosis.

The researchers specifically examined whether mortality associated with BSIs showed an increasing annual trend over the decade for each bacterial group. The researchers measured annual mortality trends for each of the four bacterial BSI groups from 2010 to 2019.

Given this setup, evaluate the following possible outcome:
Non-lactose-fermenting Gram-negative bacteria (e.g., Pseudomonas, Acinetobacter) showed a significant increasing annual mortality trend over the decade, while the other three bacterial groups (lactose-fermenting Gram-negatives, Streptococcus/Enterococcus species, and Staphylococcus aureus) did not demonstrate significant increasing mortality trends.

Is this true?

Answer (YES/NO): NO